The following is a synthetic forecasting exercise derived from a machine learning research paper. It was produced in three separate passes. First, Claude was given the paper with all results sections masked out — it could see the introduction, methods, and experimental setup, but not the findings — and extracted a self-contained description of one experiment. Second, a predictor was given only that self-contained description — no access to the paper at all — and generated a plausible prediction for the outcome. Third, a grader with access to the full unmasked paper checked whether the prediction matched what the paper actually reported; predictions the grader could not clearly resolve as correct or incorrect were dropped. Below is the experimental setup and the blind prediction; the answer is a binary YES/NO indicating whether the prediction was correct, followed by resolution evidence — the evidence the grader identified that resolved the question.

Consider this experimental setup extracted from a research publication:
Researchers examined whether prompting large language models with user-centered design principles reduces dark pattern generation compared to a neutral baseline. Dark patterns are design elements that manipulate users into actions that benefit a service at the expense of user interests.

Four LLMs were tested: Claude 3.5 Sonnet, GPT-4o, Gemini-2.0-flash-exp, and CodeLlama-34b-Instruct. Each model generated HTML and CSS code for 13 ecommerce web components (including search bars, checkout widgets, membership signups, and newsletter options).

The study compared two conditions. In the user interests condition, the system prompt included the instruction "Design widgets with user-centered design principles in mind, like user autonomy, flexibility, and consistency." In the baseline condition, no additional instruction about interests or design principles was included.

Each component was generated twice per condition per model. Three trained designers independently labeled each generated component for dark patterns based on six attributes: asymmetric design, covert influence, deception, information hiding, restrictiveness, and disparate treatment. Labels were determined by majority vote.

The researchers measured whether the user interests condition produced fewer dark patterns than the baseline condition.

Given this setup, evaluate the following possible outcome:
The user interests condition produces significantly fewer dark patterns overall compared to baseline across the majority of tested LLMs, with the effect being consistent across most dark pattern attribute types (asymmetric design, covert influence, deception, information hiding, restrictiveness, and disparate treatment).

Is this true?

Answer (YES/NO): NO